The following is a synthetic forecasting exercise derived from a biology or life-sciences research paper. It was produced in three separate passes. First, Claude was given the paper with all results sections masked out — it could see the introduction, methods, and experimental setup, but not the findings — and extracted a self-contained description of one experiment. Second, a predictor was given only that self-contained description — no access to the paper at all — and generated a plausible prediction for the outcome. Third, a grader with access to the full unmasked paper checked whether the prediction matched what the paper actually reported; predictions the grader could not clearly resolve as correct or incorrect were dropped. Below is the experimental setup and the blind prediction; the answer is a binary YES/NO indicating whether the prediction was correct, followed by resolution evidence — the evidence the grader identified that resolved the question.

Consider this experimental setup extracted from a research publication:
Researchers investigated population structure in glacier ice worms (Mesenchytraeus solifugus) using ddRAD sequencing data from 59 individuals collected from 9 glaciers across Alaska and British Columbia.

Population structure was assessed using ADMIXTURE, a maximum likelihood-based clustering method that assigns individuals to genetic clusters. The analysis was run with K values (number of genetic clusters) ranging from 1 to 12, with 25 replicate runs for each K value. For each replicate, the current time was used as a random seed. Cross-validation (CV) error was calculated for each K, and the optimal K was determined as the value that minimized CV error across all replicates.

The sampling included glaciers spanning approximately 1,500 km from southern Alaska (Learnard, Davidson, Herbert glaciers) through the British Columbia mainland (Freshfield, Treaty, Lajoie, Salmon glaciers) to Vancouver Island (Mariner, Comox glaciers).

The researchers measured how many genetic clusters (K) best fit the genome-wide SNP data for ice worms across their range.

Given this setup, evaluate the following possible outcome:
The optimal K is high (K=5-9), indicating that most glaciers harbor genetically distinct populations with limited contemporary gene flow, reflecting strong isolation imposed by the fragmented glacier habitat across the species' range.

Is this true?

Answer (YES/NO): YES